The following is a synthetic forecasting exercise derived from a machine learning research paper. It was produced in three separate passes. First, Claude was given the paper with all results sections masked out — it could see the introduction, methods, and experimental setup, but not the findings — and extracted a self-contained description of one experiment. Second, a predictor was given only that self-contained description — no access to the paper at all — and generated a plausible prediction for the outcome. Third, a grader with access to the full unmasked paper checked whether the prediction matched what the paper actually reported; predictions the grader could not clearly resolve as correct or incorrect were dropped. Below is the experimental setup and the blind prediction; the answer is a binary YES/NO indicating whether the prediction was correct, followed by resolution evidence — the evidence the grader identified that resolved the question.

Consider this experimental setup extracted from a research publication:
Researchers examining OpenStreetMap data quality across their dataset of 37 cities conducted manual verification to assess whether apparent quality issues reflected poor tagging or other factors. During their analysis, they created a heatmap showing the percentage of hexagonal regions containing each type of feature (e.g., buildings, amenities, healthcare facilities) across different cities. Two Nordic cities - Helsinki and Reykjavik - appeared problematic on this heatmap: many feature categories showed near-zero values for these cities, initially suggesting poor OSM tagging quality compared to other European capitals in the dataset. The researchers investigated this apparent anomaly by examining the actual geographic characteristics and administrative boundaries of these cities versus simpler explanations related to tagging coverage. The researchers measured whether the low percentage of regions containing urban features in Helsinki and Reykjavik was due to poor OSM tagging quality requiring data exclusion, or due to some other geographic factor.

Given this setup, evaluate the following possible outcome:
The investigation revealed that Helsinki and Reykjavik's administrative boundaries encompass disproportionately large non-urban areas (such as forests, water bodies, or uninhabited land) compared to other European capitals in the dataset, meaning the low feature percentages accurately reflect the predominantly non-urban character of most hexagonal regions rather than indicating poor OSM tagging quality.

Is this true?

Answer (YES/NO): YES